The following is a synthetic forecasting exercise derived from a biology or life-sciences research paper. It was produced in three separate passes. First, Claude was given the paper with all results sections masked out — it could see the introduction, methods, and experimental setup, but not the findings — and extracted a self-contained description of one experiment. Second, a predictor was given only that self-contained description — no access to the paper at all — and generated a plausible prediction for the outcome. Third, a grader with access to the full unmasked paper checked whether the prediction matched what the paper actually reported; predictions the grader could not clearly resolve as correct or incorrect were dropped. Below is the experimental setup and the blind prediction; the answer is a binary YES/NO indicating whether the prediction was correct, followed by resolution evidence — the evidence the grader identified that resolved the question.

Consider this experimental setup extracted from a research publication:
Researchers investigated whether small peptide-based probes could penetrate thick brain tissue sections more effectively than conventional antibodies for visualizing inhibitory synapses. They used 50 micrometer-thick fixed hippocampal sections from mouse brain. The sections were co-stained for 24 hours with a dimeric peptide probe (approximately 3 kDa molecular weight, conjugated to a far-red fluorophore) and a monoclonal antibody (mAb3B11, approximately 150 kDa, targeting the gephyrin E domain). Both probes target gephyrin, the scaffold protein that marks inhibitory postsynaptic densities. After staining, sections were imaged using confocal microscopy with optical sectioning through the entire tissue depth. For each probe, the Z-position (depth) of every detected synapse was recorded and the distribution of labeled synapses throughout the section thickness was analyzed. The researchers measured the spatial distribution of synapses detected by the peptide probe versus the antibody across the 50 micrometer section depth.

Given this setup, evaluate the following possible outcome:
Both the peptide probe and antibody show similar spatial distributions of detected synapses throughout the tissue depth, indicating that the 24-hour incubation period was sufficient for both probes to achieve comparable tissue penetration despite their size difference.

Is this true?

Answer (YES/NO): NO